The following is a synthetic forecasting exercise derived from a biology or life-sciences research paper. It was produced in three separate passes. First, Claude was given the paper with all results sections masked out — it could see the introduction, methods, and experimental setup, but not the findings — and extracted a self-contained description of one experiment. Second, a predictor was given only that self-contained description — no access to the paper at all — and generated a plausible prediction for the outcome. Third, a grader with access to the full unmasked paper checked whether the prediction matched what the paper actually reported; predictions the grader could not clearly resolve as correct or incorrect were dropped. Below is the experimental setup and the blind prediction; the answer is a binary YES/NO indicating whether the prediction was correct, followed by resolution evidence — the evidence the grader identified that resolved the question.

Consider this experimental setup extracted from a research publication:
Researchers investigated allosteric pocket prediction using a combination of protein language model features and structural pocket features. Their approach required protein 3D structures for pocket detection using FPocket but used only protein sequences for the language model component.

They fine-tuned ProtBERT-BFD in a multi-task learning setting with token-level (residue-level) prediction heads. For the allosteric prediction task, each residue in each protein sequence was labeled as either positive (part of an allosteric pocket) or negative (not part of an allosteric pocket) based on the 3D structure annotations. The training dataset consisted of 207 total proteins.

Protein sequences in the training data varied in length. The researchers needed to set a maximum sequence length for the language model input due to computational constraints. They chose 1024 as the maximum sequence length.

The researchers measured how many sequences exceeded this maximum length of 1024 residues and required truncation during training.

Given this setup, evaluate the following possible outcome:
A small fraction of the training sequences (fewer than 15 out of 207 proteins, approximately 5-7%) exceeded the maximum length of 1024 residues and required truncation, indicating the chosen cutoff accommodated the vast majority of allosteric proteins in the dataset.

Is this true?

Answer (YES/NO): NO